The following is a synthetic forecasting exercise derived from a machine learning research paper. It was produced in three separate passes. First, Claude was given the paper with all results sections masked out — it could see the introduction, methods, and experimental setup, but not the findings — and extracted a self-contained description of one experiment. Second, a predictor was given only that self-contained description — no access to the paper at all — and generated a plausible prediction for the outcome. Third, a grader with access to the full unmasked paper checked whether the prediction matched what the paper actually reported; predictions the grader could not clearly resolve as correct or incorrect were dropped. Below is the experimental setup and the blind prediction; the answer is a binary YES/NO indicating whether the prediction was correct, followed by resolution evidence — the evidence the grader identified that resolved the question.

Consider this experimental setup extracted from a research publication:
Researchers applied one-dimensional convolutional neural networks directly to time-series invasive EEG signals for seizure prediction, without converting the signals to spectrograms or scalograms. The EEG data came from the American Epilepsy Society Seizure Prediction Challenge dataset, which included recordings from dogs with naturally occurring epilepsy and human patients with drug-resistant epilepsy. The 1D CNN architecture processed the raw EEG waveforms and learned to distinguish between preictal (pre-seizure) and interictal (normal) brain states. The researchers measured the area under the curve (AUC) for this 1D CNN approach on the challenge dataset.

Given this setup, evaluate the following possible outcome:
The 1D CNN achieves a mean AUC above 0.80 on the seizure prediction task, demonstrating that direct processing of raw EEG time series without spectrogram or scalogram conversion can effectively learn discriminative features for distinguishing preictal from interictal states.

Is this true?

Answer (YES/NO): YES